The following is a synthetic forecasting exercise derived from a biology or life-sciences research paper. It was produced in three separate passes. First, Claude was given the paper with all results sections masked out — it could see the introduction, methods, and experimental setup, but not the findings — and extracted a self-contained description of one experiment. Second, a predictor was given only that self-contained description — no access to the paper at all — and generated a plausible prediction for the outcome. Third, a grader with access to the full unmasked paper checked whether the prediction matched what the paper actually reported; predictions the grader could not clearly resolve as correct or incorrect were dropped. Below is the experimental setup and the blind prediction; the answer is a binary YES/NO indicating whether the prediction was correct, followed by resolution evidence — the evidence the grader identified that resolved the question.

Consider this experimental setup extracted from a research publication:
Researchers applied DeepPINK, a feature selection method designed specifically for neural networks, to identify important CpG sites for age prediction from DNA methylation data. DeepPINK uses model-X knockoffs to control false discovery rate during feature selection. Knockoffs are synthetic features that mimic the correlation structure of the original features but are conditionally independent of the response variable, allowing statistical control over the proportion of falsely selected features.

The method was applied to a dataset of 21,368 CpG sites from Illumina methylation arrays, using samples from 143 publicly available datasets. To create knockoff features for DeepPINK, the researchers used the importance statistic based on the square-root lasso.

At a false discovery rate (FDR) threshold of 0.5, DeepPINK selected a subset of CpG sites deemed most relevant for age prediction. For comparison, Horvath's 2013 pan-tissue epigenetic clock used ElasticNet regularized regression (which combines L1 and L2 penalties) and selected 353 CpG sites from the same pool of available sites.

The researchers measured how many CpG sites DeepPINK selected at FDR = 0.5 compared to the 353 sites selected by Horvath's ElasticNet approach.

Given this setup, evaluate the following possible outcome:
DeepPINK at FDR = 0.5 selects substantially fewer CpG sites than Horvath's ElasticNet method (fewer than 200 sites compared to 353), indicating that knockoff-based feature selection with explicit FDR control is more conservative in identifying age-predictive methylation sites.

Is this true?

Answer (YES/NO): YES